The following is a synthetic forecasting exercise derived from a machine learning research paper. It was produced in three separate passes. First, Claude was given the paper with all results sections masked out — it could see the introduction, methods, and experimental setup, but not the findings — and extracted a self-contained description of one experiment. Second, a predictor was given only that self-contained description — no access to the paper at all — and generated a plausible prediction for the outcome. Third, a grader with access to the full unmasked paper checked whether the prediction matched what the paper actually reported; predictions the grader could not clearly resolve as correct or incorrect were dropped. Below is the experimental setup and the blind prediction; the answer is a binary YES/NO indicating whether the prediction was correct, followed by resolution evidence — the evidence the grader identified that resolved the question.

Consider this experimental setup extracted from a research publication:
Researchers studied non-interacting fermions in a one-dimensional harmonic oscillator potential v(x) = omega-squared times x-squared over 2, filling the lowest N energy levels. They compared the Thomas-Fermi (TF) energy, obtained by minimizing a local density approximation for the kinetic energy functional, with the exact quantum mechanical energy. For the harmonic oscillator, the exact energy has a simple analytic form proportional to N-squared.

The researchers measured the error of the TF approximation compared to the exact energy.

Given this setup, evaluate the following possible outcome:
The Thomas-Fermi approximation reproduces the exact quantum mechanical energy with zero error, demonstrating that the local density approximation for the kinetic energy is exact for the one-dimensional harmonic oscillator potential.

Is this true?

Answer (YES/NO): YES